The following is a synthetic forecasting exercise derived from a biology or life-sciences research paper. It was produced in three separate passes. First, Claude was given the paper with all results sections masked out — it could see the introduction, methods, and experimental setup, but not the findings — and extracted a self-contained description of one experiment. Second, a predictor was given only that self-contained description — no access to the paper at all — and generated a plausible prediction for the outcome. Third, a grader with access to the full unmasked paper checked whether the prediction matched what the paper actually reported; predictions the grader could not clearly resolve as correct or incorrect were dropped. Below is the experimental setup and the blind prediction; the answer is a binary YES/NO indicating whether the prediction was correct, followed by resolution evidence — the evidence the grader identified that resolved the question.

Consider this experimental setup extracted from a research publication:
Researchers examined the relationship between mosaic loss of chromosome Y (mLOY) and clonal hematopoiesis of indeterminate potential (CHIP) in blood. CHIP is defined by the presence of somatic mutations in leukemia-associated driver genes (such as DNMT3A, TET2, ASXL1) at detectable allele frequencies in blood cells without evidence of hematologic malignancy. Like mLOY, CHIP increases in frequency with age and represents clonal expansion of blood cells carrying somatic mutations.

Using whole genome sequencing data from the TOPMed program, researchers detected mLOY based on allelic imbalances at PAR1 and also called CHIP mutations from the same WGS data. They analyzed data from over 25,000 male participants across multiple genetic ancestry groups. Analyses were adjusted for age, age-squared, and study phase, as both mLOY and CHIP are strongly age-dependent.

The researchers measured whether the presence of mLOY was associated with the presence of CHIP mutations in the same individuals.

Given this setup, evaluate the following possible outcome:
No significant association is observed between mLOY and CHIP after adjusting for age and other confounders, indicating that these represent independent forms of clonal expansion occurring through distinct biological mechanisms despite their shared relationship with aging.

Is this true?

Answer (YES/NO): NO